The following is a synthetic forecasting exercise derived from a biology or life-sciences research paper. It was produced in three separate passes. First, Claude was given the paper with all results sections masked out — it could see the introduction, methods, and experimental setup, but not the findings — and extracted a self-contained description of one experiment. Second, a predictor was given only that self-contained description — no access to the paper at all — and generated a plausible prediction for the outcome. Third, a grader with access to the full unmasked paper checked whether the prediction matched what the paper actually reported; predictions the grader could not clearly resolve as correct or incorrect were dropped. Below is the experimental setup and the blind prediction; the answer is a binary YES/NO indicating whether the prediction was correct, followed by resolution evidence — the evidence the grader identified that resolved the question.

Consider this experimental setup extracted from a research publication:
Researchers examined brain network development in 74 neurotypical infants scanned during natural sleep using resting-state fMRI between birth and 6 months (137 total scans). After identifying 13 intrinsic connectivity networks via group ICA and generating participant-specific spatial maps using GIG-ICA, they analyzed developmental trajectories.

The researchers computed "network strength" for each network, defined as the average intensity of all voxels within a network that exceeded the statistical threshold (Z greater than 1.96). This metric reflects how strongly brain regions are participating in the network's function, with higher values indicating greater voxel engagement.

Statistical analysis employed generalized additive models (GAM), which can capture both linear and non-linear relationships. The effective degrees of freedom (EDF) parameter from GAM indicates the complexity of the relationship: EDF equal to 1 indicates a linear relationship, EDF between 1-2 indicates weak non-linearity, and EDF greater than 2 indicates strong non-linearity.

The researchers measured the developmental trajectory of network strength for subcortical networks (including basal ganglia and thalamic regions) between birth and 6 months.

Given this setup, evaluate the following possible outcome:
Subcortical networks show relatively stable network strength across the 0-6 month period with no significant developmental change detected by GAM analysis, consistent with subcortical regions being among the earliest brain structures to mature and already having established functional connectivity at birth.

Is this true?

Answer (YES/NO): YES